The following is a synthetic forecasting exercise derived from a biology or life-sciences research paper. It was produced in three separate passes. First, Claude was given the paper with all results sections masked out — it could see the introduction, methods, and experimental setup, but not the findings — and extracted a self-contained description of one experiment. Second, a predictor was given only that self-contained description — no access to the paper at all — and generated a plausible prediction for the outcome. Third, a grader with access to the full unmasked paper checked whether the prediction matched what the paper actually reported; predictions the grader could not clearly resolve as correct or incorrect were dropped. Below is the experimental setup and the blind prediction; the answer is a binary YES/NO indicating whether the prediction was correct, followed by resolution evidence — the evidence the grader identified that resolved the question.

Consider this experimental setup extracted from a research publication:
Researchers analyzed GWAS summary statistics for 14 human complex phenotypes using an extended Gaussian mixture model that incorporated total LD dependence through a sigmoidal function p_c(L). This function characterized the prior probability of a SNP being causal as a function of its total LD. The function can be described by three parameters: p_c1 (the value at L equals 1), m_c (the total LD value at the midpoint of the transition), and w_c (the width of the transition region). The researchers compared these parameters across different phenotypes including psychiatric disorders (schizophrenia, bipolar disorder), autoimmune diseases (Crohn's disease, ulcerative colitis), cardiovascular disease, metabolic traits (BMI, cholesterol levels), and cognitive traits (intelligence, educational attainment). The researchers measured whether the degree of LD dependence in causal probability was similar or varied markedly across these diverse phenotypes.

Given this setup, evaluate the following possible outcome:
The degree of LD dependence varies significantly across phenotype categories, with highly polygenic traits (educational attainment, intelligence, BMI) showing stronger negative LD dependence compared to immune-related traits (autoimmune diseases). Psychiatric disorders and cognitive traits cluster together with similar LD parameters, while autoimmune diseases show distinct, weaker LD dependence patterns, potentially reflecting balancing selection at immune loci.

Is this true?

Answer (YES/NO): NO